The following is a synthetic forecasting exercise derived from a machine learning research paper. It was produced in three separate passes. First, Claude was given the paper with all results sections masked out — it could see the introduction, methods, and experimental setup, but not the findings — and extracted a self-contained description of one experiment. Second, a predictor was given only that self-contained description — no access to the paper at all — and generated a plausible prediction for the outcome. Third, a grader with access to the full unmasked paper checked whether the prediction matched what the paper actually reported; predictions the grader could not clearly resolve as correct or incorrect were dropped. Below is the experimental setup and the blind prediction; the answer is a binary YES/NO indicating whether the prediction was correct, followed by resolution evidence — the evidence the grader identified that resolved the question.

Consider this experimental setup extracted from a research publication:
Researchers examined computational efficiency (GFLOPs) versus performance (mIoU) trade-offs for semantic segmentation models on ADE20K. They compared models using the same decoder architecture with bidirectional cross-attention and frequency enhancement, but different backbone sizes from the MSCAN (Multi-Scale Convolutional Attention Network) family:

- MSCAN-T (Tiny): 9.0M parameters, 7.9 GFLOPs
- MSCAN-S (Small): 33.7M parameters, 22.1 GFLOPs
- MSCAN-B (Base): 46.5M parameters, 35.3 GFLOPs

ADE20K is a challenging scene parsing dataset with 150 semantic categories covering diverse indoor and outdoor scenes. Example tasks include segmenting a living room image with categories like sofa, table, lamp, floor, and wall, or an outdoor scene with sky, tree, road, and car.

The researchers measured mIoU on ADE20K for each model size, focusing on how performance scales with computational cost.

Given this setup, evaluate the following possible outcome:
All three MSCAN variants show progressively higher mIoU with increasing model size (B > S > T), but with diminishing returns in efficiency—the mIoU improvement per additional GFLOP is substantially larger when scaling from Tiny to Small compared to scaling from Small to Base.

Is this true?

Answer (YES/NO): YES